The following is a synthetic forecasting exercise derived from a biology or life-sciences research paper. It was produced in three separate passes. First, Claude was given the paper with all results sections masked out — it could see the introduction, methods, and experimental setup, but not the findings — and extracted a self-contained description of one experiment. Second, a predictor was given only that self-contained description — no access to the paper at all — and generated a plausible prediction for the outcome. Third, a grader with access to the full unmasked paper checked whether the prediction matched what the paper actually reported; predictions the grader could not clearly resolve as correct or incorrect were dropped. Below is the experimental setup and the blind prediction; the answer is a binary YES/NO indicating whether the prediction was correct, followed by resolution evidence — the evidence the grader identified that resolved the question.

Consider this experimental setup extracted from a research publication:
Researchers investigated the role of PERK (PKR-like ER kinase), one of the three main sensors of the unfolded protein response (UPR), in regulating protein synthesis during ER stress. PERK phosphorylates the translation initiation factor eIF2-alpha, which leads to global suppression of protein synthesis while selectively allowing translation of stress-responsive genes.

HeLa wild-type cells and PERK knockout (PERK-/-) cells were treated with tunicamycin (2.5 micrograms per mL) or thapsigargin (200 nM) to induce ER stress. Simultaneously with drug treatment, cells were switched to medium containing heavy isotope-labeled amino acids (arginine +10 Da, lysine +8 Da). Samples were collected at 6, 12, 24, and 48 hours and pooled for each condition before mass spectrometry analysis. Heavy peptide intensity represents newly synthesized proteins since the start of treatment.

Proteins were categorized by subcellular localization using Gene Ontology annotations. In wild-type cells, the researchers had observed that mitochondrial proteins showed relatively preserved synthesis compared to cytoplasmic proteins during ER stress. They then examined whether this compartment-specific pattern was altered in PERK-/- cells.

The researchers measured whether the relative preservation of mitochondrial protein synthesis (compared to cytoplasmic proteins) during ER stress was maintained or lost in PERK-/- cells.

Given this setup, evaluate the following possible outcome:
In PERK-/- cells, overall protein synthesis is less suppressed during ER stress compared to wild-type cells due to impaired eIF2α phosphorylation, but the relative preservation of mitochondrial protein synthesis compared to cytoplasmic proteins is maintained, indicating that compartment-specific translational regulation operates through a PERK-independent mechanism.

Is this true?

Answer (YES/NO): NO